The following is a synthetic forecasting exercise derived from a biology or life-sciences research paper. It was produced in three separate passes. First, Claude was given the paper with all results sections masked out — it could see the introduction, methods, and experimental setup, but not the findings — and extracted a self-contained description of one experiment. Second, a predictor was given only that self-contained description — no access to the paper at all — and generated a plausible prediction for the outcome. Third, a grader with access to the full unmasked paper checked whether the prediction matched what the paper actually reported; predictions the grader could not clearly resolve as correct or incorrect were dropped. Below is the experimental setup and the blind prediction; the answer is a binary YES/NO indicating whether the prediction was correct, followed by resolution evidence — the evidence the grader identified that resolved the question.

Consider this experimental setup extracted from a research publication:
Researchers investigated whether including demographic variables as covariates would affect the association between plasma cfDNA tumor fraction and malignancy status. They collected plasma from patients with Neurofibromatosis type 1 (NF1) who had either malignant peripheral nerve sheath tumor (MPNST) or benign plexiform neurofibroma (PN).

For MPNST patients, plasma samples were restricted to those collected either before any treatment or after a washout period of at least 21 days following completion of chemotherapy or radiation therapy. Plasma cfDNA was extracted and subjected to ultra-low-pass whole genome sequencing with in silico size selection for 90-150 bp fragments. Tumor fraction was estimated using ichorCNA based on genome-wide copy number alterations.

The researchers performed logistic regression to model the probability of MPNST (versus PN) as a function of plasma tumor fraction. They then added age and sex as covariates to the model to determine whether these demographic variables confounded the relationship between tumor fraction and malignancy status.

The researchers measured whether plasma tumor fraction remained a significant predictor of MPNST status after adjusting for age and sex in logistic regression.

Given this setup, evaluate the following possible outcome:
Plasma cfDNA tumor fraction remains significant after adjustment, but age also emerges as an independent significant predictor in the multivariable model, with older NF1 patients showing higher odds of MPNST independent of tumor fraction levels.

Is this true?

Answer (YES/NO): NO